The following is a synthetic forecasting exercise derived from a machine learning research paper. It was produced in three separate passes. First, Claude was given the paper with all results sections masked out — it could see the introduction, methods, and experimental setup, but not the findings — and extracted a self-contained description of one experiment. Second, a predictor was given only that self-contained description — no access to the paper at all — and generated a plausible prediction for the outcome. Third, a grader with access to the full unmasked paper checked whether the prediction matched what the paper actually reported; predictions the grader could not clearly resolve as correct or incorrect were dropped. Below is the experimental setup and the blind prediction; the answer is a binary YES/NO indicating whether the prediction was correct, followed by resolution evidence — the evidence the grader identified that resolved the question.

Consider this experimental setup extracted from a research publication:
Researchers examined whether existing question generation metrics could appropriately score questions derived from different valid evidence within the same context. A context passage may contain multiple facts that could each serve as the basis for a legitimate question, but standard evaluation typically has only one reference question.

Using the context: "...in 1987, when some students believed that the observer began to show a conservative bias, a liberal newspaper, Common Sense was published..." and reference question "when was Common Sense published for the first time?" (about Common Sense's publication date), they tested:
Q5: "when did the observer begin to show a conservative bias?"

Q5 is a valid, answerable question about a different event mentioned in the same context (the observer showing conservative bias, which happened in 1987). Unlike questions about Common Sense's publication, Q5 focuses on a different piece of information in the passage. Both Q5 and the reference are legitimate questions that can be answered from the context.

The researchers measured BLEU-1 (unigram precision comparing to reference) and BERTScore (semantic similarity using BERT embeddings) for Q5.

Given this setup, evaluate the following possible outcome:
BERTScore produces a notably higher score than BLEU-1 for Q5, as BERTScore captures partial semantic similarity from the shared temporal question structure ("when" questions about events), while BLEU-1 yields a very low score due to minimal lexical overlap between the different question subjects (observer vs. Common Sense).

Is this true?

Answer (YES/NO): NO